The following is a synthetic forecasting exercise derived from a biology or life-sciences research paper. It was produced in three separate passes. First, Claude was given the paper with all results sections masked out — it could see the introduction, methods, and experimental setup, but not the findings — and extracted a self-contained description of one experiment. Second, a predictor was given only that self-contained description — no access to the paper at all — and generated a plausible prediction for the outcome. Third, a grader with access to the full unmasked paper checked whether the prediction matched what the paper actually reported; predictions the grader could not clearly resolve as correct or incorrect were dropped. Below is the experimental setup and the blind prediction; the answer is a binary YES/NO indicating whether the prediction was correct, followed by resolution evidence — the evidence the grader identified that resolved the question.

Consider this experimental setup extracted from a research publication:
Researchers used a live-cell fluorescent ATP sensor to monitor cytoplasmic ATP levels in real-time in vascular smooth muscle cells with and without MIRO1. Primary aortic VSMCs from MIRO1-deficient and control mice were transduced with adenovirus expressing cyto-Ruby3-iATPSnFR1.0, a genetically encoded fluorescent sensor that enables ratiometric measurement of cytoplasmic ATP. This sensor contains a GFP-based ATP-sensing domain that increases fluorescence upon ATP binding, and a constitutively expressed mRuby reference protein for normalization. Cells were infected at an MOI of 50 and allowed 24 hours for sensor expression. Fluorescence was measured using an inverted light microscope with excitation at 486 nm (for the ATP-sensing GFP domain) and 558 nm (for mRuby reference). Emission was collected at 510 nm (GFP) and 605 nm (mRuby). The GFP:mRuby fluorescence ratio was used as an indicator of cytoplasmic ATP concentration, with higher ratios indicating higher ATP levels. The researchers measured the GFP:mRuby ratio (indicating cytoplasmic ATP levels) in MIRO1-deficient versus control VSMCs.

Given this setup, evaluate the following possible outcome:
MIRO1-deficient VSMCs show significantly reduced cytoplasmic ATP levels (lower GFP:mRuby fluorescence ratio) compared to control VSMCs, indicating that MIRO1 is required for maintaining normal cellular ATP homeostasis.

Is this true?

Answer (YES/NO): YES